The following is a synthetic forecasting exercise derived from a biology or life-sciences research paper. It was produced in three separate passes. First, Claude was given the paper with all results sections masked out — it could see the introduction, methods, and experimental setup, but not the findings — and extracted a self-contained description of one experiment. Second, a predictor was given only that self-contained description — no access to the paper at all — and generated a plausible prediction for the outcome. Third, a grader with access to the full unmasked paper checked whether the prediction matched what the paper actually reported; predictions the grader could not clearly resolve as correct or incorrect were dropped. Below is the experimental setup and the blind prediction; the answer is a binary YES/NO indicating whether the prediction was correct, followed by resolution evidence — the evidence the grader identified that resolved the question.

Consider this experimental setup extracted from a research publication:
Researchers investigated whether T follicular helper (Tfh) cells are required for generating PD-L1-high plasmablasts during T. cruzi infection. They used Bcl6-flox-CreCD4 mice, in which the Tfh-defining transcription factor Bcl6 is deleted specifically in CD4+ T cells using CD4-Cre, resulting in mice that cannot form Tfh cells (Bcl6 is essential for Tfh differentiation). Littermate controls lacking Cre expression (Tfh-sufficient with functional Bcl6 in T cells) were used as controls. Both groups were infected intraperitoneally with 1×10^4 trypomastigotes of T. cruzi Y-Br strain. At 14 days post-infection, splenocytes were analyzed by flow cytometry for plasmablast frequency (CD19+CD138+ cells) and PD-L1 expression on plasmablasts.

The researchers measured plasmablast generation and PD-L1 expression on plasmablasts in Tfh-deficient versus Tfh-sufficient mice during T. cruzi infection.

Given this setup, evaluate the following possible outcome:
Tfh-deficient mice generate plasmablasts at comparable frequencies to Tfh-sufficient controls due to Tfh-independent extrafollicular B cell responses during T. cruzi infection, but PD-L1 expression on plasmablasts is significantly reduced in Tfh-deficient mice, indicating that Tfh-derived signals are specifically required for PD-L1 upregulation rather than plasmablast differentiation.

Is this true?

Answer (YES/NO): NO